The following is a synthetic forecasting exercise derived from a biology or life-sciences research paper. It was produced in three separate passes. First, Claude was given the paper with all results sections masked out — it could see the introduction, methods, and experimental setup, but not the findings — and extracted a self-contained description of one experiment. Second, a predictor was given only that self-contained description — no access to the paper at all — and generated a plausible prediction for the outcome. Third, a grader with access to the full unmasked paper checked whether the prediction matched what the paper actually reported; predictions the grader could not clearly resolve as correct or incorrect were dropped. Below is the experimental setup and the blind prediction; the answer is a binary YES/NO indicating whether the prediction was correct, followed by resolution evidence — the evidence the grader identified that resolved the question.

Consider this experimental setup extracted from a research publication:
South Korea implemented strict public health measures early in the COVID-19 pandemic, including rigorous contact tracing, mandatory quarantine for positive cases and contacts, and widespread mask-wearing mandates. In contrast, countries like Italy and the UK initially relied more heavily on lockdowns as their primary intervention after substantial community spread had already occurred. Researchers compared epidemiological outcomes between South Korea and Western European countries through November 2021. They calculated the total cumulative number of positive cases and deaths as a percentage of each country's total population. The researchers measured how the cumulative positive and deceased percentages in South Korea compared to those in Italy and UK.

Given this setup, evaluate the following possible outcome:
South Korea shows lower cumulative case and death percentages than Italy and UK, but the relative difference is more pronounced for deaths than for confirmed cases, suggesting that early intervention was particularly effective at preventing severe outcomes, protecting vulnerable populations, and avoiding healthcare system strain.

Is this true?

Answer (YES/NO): YES